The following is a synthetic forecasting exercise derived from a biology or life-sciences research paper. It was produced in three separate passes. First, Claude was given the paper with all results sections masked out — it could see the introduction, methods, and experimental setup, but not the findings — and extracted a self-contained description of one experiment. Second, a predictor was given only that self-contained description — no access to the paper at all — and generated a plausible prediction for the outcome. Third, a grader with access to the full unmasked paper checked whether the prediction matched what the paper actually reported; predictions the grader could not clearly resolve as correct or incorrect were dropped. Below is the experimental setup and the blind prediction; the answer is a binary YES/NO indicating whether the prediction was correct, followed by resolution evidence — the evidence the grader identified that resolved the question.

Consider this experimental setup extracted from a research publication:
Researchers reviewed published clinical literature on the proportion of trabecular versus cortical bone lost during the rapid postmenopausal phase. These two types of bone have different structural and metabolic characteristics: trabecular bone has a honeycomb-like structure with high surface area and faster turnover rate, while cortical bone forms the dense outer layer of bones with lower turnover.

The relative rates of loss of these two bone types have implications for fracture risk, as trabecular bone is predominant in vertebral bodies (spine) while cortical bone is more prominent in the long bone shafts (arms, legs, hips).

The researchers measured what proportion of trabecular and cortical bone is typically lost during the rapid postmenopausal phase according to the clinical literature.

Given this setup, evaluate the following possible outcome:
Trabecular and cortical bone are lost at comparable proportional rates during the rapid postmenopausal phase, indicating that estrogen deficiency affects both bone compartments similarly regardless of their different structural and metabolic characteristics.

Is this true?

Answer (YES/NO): NO